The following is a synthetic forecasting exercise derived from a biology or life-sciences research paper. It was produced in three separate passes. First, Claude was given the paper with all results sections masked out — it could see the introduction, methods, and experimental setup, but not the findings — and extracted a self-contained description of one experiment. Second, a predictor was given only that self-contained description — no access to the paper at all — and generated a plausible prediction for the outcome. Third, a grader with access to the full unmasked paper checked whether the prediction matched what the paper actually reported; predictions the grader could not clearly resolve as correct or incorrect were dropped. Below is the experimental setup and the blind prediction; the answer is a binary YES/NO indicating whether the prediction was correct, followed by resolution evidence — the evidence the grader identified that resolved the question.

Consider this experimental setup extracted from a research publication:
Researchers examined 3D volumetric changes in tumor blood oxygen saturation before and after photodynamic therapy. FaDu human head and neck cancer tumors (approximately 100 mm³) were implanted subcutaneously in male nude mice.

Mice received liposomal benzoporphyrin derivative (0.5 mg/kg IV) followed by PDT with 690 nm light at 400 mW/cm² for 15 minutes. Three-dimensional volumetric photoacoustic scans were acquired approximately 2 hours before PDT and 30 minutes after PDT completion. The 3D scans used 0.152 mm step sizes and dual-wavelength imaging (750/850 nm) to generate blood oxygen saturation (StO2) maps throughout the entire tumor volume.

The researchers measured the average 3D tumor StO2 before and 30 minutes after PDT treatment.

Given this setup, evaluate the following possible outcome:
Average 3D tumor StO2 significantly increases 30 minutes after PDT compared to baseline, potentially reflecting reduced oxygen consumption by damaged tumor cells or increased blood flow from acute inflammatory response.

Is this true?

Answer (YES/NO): NO